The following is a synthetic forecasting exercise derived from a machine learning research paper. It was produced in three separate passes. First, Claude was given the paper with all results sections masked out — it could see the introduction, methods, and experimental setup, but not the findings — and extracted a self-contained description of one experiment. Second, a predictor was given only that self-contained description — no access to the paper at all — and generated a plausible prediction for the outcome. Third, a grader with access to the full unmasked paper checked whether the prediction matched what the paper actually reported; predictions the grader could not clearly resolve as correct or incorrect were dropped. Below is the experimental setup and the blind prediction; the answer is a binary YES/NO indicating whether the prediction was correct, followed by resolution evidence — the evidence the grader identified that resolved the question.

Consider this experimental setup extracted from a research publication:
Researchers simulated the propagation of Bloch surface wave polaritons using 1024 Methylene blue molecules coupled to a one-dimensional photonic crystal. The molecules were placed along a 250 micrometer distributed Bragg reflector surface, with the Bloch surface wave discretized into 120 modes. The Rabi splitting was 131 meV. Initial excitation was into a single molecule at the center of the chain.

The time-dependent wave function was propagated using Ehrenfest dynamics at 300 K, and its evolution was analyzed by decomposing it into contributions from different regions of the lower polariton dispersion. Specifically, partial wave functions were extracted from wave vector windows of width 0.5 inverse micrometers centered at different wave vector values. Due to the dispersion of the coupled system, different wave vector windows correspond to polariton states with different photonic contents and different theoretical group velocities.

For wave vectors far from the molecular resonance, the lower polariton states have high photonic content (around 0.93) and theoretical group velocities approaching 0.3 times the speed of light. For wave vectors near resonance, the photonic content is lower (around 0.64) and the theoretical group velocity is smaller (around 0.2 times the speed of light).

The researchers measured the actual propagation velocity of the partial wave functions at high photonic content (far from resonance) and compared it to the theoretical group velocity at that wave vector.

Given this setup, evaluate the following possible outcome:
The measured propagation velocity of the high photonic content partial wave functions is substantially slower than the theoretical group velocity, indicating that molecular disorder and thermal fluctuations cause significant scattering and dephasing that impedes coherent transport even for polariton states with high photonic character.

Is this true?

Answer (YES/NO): NO